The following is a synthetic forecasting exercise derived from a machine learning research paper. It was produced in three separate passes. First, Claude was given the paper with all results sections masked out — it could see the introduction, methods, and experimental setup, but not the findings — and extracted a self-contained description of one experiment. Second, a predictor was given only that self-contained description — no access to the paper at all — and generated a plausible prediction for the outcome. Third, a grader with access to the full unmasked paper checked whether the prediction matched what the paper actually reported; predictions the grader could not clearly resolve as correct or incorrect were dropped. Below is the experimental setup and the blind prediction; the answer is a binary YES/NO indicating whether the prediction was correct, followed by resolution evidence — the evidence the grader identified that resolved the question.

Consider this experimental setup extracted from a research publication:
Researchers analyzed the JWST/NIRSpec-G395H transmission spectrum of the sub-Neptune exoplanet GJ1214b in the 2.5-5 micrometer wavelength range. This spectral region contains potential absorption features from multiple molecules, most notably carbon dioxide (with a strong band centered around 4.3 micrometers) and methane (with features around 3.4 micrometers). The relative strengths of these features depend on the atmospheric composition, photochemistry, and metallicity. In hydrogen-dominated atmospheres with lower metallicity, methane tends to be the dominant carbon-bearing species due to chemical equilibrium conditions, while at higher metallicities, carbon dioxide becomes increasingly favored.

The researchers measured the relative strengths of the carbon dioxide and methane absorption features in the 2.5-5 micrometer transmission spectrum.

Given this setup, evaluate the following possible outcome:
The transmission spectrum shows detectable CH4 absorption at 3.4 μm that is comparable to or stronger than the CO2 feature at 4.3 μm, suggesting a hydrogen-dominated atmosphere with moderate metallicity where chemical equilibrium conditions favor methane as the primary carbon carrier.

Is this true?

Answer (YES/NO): NO